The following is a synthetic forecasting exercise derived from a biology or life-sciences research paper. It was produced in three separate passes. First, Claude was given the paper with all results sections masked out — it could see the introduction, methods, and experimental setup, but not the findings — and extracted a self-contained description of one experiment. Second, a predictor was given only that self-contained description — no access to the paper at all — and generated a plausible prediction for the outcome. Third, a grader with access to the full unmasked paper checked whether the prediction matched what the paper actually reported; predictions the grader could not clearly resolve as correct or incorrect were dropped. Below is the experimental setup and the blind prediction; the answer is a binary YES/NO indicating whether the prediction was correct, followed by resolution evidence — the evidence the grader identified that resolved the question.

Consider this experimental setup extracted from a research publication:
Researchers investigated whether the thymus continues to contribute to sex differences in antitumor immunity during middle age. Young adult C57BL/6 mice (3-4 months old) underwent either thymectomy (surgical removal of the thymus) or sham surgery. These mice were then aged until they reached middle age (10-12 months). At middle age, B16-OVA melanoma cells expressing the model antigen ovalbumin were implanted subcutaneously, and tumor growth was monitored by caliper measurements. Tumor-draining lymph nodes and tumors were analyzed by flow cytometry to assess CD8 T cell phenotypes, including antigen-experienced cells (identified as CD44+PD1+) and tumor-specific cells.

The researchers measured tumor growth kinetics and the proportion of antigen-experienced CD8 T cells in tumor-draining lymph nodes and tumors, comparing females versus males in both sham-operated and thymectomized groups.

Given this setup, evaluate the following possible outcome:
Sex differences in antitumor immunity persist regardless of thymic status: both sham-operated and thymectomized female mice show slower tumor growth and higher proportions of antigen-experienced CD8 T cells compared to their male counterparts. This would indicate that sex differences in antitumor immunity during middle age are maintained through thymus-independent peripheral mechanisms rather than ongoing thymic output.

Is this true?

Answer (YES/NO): NO